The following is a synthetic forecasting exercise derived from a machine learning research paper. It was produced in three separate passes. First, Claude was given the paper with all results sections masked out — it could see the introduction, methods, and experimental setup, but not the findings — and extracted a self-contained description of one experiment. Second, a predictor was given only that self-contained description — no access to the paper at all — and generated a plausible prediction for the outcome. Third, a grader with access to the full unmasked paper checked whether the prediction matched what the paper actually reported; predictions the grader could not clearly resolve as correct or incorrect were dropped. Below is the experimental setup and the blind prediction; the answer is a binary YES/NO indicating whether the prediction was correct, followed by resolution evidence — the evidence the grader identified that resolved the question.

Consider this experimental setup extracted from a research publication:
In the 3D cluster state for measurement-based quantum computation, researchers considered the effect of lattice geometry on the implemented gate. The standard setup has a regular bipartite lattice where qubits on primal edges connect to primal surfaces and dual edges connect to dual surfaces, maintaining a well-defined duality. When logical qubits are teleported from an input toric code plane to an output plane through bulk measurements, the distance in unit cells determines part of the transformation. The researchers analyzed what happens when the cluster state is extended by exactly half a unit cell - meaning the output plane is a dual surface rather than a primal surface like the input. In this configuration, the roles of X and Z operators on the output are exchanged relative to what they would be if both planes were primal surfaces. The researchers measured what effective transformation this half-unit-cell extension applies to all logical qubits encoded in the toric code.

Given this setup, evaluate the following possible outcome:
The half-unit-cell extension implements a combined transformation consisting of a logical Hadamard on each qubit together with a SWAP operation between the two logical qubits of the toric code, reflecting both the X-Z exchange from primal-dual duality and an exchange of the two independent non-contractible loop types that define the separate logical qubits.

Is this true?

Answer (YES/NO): NO